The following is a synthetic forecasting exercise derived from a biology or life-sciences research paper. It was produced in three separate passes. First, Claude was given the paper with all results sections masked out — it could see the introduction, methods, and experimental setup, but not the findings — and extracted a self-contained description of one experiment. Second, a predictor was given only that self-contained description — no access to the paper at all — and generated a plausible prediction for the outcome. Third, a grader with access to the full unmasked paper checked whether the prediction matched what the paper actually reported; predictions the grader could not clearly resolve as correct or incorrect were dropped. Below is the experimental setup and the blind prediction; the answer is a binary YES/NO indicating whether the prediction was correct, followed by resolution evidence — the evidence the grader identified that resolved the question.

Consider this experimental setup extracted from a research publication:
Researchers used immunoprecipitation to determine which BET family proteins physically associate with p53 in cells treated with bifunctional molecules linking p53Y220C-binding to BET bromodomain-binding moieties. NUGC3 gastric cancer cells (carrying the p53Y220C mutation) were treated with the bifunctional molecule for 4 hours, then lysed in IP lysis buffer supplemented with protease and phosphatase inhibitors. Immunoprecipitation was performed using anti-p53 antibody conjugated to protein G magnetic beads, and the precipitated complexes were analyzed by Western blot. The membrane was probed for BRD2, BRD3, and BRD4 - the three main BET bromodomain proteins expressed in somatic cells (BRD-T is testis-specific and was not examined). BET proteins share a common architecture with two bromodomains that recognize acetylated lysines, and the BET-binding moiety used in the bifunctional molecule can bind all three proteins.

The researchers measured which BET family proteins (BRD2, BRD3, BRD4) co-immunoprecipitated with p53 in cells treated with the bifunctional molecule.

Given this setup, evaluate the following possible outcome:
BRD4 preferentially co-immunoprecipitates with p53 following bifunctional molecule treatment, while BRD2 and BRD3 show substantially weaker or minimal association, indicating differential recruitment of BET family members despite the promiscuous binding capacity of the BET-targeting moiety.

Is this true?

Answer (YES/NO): NO